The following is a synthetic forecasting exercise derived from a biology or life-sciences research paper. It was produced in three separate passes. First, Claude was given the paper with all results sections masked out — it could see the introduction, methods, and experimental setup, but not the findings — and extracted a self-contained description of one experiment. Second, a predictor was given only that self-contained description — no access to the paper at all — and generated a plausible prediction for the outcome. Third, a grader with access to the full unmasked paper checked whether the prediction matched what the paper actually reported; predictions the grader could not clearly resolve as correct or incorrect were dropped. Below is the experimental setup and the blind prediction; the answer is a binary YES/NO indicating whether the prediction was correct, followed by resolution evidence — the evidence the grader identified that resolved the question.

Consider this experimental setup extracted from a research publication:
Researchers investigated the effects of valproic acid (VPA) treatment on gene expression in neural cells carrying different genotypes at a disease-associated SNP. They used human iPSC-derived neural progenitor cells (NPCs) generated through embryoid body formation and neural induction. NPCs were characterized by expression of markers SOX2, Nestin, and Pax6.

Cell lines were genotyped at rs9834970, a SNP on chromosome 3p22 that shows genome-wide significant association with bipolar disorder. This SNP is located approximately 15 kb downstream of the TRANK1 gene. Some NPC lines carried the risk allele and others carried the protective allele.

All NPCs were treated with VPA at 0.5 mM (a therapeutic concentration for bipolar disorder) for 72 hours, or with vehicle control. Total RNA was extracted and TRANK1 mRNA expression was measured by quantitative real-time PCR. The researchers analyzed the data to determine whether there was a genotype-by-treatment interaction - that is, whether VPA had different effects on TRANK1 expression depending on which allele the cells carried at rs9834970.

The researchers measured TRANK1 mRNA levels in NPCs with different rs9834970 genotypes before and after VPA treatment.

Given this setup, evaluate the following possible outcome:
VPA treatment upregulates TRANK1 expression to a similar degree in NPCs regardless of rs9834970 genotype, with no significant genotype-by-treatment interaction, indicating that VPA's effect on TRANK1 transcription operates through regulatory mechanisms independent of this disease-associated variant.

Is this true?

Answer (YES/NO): NO